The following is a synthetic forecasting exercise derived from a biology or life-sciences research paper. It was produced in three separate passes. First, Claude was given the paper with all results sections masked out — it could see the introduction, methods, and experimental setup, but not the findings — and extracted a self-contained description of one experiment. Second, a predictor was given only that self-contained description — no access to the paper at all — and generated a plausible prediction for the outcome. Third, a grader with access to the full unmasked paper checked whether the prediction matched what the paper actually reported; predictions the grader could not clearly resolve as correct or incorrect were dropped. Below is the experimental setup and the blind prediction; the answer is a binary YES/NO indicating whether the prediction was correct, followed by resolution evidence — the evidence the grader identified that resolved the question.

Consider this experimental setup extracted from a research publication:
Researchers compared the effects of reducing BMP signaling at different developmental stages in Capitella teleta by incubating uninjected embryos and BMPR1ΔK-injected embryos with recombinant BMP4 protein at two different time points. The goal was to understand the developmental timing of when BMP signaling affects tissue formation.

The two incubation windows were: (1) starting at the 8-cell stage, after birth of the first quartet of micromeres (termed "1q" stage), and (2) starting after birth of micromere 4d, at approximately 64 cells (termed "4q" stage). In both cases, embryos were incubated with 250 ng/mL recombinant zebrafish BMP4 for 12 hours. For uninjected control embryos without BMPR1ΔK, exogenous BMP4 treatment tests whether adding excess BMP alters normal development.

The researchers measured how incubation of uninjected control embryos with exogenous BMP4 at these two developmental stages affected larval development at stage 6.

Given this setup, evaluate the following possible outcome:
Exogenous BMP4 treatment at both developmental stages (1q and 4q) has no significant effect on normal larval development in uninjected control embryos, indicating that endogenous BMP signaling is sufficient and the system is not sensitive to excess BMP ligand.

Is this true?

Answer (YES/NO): NO